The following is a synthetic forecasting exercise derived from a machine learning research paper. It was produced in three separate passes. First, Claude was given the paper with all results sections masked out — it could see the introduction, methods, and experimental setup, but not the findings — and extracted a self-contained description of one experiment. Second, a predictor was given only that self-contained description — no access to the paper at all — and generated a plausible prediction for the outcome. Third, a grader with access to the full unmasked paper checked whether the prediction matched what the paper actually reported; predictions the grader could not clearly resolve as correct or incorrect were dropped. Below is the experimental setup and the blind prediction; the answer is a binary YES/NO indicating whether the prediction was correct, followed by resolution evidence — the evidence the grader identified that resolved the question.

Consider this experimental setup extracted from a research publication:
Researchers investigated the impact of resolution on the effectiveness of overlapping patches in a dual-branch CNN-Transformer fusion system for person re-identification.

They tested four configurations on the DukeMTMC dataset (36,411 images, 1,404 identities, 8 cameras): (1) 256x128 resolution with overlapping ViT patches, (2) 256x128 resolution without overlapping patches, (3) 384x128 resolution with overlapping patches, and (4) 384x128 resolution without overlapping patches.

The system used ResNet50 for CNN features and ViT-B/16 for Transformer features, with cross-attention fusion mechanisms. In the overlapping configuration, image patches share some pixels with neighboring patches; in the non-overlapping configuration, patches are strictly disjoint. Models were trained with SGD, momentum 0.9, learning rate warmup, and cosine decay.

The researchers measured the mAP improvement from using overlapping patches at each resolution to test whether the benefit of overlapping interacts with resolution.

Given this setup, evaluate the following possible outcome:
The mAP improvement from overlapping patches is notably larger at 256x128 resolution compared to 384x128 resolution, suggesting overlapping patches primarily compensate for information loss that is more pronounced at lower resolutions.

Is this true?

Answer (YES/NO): YES